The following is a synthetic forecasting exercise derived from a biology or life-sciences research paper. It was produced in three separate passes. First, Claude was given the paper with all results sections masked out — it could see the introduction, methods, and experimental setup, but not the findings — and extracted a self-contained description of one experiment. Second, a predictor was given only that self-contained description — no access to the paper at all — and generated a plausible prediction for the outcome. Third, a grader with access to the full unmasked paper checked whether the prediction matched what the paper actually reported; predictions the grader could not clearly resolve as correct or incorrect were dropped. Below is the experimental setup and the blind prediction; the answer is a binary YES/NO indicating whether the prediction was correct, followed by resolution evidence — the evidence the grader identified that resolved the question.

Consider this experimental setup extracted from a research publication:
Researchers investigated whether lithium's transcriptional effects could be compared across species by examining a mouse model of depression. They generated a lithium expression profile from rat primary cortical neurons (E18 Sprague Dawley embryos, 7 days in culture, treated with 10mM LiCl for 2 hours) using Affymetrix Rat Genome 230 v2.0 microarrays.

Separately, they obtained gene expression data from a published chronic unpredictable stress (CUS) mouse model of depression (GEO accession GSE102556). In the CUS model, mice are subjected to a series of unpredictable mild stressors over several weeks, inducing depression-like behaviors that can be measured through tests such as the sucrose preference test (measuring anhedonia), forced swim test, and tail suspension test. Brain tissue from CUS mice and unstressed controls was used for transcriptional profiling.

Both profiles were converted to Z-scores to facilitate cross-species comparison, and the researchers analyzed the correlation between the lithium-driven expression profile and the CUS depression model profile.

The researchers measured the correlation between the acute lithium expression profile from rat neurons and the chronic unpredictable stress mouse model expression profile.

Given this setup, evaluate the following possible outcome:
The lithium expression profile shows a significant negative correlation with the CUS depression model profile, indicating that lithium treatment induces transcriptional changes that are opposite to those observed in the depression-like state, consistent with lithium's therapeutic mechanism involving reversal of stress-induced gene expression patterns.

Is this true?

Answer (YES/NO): YES